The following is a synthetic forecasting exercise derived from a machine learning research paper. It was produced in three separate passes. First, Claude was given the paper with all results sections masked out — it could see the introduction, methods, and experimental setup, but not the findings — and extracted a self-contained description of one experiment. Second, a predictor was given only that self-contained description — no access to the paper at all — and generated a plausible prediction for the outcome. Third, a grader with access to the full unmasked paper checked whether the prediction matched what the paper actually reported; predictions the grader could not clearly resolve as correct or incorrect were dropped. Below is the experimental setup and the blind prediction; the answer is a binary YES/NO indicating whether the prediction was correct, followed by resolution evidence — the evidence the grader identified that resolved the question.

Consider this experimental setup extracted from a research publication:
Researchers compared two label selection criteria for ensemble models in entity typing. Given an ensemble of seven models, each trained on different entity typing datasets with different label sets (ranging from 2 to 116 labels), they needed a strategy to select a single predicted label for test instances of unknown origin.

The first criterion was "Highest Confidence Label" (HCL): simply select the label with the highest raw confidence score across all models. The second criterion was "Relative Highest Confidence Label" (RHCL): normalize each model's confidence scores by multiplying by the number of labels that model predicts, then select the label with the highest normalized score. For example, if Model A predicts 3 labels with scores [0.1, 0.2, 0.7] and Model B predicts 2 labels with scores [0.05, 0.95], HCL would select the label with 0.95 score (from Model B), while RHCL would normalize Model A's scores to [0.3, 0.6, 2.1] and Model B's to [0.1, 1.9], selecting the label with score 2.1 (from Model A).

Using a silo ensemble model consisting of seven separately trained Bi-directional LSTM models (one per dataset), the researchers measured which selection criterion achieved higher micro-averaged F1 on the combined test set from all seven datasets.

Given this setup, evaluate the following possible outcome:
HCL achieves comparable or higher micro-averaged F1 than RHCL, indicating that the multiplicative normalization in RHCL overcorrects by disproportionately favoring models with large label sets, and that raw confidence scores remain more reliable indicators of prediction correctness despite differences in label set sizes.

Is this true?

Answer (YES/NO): YES